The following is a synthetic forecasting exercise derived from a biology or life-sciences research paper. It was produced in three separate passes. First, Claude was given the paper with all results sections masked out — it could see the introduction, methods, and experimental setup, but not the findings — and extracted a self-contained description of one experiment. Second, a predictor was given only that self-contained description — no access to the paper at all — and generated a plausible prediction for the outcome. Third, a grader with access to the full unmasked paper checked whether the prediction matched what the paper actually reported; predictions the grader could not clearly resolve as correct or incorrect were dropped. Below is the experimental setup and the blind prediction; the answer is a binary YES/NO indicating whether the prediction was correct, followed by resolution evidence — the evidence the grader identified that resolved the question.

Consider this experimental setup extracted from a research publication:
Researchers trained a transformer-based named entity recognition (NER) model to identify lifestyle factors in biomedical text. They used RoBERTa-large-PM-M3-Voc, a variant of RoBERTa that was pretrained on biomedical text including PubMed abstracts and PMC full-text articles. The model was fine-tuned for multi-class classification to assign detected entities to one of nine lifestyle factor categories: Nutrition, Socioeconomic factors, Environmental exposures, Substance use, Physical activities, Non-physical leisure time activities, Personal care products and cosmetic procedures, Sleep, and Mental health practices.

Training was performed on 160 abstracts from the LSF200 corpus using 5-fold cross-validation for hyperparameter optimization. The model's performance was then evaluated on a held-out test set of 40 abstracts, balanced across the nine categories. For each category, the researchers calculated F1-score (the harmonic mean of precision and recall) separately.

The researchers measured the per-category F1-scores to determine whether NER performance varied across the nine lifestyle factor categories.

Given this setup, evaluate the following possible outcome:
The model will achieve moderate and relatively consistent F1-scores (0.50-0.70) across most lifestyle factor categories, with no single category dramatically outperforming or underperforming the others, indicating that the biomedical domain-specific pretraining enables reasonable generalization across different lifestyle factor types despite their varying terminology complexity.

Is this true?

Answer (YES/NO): NO